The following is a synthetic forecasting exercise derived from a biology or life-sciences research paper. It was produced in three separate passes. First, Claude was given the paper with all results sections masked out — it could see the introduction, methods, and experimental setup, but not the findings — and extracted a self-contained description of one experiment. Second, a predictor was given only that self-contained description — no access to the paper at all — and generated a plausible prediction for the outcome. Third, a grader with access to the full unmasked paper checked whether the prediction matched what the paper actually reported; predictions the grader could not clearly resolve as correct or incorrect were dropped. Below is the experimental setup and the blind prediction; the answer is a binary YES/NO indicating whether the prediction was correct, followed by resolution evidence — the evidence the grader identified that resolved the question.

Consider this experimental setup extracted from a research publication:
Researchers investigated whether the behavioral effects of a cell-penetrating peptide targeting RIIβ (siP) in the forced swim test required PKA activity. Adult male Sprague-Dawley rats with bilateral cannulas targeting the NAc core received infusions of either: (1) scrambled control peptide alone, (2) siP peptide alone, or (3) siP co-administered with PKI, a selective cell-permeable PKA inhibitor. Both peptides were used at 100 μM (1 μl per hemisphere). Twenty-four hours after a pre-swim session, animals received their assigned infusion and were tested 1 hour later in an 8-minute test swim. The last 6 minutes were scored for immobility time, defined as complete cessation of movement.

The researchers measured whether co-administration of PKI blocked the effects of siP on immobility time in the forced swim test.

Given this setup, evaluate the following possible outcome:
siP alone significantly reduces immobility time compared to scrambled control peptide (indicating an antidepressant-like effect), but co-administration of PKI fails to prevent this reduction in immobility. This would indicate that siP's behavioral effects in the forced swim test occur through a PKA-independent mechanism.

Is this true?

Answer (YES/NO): NO